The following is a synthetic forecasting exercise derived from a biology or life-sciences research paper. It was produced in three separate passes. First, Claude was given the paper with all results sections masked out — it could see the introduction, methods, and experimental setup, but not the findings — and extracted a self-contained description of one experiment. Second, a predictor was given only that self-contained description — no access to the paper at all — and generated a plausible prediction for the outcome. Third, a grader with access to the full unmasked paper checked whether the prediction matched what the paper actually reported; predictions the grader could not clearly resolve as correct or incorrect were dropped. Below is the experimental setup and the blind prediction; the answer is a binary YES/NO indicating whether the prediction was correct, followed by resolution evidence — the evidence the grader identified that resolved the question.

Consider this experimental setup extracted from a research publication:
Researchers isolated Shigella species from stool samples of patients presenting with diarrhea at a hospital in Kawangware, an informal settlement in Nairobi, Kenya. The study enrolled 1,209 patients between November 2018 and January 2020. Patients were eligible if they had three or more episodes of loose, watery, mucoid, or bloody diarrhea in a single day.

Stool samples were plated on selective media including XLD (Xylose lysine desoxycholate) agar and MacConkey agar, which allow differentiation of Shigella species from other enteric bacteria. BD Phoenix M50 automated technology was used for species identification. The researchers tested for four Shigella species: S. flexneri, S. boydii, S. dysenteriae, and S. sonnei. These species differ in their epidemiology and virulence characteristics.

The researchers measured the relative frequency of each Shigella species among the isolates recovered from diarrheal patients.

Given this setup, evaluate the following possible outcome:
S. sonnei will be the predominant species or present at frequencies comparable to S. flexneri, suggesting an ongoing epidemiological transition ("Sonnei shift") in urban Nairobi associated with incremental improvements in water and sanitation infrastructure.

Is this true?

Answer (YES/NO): NO